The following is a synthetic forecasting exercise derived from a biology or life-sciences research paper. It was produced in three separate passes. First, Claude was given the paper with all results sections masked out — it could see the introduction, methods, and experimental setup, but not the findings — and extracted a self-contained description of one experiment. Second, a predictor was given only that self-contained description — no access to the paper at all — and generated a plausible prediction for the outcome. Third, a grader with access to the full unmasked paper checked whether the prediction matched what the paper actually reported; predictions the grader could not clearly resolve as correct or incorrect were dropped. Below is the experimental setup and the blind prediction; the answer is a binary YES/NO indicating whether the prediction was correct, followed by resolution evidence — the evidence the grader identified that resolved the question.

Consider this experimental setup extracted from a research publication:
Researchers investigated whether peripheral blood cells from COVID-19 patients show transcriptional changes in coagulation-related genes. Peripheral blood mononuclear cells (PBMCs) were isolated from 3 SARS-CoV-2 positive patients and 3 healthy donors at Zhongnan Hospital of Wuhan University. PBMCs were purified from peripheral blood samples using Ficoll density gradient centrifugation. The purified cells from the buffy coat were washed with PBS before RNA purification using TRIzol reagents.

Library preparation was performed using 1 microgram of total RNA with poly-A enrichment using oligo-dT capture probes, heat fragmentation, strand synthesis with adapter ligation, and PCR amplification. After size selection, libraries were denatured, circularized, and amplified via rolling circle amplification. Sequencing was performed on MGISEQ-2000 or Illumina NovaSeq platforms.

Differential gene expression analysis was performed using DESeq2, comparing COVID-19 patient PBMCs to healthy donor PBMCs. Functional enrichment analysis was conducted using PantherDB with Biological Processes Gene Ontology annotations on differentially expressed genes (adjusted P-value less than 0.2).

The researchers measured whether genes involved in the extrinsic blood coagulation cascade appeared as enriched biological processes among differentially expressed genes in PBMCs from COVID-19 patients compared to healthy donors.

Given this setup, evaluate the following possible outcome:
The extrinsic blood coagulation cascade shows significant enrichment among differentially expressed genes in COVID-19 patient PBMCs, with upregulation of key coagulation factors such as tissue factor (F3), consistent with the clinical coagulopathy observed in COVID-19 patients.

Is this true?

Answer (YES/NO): NO